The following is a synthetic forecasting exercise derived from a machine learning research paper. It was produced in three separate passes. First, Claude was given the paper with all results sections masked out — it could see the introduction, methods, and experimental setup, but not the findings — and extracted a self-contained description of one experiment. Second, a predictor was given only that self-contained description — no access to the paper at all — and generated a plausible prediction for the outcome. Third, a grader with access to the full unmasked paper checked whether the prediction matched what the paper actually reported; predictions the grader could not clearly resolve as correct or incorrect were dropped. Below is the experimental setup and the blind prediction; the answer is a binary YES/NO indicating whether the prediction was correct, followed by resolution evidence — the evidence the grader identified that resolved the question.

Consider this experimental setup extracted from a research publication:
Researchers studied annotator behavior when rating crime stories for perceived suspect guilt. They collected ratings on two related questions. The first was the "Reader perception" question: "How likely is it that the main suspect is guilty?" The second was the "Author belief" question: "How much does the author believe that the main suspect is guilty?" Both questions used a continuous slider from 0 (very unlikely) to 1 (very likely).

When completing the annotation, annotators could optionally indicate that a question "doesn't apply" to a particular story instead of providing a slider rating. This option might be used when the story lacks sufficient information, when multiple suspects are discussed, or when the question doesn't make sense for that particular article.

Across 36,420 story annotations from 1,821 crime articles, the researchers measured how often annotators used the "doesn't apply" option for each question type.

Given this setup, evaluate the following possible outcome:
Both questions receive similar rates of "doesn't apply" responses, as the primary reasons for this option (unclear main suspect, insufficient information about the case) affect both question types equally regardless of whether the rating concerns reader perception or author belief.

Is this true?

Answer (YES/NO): NO